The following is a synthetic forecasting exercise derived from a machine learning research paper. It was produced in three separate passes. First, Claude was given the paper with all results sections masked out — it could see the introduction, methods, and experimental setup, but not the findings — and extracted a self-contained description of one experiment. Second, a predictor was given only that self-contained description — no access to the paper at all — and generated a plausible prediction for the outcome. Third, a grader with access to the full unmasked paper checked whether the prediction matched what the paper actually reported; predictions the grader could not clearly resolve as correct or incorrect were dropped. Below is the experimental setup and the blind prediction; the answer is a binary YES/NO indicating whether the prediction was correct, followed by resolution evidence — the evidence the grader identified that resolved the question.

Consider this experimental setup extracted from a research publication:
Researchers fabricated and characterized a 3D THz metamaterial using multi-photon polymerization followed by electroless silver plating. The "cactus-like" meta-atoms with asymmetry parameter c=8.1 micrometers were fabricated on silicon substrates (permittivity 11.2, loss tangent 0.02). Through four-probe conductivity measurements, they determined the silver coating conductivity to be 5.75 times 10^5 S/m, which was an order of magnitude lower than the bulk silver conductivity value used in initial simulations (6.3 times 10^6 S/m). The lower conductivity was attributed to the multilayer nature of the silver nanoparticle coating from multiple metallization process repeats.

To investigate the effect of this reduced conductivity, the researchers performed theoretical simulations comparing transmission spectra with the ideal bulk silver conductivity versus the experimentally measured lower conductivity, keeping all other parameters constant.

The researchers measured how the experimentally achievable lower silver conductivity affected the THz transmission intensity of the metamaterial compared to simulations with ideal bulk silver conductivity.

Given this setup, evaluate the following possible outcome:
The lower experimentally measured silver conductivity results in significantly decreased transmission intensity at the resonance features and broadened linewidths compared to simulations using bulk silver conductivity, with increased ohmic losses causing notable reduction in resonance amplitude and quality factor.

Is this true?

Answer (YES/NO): NO